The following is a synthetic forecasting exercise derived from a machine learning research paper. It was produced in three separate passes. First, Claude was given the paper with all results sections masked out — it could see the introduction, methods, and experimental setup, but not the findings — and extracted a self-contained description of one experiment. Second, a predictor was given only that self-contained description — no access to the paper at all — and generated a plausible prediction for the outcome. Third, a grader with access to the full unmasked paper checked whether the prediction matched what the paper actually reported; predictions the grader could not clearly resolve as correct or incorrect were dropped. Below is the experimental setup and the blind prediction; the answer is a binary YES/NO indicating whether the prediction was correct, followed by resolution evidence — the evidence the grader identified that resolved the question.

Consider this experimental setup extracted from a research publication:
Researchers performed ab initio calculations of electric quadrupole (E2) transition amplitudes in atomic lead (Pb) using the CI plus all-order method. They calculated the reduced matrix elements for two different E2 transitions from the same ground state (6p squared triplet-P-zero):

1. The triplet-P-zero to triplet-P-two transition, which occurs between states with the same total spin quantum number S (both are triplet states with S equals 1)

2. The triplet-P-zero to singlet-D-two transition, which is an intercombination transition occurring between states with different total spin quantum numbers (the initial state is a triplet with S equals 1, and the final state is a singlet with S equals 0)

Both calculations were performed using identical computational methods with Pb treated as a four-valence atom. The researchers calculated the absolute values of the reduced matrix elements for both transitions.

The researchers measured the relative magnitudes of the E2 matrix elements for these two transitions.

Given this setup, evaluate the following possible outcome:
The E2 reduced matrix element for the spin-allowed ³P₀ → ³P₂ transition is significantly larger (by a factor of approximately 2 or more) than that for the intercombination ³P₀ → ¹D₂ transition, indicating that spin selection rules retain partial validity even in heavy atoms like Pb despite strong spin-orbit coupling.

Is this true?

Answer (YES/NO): YES